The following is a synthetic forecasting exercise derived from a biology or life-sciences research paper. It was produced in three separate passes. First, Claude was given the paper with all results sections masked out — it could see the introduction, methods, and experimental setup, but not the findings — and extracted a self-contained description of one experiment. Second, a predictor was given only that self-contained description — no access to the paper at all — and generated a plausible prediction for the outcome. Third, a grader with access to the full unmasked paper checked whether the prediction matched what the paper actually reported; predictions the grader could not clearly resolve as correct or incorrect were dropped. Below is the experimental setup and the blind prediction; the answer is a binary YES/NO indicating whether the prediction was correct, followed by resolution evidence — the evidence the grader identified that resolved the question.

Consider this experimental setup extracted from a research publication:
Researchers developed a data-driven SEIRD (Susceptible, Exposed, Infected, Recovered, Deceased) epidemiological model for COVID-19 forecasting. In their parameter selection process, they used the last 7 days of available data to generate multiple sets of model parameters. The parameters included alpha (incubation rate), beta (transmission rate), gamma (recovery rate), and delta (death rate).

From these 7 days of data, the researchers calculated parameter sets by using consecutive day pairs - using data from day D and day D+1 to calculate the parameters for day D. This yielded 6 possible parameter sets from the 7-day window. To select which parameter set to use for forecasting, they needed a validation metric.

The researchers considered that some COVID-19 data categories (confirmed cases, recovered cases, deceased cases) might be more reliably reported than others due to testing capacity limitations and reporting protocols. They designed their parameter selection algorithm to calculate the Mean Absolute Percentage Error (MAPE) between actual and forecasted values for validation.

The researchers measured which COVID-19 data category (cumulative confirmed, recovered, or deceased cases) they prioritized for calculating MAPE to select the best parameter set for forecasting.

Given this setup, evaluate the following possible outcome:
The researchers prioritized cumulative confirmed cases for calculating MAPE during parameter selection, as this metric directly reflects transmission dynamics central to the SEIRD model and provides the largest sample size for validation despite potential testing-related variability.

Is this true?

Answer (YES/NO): NO